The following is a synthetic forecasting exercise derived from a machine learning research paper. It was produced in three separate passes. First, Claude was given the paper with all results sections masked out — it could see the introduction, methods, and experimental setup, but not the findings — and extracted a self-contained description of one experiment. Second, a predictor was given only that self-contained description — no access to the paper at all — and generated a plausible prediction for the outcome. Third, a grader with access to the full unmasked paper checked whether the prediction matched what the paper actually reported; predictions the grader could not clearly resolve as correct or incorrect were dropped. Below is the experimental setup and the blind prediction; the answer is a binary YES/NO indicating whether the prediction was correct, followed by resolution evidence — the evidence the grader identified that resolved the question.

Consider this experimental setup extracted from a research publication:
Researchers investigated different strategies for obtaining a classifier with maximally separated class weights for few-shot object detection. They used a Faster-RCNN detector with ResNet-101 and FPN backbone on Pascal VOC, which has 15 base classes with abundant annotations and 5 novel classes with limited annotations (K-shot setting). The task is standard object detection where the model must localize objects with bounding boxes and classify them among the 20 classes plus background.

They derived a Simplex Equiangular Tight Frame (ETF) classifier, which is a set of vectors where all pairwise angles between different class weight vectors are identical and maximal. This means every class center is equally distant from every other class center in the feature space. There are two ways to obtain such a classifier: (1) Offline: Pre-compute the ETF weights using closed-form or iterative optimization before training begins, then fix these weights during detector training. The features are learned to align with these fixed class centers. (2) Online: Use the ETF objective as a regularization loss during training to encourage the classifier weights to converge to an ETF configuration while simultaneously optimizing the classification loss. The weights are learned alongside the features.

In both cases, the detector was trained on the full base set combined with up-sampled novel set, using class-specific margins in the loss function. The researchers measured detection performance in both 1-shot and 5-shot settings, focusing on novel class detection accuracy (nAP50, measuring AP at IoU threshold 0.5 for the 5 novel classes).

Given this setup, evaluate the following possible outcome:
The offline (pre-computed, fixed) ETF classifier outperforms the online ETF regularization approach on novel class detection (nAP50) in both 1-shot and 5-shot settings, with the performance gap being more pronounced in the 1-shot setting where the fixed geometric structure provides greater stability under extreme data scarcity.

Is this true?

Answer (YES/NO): YES